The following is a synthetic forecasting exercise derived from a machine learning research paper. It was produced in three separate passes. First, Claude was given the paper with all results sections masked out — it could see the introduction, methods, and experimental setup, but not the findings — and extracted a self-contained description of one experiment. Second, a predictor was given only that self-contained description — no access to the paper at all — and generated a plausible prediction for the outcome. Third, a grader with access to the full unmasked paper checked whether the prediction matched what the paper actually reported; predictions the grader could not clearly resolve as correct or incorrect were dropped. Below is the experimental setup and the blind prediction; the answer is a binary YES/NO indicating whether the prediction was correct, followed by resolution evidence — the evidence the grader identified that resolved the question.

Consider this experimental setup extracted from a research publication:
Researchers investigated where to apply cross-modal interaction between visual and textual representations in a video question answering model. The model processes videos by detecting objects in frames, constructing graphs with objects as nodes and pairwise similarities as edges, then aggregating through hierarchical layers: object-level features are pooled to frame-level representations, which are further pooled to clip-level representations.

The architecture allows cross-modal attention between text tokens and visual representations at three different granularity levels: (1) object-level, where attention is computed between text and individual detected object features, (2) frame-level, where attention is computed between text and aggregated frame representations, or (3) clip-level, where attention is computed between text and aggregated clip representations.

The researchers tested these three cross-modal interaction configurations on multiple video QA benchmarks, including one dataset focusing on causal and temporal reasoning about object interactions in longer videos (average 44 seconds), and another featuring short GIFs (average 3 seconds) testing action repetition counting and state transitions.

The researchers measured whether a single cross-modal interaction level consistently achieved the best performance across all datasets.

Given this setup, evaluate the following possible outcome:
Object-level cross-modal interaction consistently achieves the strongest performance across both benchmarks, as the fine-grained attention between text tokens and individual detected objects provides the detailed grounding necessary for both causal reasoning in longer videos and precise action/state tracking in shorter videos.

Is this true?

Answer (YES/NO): NO